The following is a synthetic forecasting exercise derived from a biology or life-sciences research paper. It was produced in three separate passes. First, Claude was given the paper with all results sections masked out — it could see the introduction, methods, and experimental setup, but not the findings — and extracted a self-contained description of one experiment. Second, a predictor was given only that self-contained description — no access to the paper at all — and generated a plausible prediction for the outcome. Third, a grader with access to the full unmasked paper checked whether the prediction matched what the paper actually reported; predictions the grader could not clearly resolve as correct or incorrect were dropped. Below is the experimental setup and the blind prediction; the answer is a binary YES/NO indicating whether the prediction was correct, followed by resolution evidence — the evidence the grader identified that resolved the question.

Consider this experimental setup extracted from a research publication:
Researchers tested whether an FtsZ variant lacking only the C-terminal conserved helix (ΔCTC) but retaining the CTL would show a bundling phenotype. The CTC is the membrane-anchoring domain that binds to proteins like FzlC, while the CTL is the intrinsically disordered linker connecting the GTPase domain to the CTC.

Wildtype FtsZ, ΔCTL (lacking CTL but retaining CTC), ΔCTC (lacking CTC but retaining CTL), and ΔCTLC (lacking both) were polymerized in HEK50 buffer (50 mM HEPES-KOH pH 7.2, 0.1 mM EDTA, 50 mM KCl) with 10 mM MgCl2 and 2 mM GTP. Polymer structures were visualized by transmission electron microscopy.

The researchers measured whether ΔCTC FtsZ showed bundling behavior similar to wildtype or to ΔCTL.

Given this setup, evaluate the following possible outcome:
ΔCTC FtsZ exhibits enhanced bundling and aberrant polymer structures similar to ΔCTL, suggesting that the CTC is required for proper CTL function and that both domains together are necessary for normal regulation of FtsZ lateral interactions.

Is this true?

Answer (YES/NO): NO